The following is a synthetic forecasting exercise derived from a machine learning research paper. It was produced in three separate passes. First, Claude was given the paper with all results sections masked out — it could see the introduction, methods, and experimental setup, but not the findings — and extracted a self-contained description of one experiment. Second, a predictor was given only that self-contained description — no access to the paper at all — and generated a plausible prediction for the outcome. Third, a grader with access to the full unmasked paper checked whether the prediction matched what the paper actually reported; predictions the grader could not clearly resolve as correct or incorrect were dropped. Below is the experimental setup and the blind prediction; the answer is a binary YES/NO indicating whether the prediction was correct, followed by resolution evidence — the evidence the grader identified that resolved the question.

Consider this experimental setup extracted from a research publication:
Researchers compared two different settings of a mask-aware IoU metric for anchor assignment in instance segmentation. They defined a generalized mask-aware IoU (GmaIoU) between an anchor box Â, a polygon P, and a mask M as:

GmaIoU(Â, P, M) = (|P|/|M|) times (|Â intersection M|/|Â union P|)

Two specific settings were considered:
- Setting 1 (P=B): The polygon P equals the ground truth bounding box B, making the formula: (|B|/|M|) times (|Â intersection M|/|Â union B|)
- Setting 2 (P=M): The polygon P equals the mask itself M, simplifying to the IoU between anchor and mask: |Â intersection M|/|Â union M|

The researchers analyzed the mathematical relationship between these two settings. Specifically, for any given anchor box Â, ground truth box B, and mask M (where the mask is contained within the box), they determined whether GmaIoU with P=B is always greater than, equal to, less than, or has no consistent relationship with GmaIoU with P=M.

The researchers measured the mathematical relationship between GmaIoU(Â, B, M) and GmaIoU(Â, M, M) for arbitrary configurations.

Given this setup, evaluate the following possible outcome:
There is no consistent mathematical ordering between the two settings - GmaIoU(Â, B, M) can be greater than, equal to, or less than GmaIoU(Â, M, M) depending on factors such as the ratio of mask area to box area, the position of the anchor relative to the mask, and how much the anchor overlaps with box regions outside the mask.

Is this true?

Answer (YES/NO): NO